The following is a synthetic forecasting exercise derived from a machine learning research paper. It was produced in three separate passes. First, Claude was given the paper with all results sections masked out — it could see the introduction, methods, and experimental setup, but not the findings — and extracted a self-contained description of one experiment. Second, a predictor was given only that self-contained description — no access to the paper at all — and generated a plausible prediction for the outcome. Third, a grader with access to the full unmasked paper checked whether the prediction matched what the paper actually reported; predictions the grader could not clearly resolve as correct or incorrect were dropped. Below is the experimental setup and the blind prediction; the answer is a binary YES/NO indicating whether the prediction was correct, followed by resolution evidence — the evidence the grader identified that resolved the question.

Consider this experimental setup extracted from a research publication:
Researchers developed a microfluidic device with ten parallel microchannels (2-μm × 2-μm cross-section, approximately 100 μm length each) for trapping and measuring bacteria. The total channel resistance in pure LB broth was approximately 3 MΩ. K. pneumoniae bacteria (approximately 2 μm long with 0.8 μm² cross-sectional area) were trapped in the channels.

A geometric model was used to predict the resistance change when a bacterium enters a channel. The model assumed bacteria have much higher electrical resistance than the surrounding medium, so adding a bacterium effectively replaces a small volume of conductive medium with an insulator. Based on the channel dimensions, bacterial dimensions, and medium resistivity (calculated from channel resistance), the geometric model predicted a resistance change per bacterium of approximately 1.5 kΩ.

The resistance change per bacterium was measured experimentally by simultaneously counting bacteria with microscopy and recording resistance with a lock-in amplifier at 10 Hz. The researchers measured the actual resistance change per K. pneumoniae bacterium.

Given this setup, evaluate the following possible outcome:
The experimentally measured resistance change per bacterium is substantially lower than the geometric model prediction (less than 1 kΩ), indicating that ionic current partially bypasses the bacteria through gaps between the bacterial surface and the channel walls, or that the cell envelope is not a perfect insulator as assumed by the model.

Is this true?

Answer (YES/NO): NO